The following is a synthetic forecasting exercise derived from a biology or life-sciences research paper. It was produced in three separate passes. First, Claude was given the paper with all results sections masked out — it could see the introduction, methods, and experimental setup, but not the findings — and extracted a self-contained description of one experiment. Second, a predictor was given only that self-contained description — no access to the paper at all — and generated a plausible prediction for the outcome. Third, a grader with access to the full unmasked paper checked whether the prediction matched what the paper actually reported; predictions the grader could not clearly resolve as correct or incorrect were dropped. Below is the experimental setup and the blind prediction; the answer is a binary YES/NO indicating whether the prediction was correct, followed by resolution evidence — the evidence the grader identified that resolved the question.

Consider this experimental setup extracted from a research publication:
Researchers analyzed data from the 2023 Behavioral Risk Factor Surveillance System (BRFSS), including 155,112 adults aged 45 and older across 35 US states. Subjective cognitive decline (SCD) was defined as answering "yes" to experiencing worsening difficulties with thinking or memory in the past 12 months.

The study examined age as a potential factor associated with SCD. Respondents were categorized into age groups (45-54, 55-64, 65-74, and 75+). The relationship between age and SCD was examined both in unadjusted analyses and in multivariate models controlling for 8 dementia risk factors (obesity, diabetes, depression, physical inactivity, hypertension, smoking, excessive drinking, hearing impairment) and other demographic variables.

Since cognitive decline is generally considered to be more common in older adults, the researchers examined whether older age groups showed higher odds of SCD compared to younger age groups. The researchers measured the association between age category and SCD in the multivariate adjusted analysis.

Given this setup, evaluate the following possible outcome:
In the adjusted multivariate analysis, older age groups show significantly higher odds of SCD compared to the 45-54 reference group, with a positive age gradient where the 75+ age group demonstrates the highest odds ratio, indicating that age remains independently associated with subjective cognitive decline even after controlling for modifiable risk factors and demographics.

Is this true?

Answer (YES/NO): NO